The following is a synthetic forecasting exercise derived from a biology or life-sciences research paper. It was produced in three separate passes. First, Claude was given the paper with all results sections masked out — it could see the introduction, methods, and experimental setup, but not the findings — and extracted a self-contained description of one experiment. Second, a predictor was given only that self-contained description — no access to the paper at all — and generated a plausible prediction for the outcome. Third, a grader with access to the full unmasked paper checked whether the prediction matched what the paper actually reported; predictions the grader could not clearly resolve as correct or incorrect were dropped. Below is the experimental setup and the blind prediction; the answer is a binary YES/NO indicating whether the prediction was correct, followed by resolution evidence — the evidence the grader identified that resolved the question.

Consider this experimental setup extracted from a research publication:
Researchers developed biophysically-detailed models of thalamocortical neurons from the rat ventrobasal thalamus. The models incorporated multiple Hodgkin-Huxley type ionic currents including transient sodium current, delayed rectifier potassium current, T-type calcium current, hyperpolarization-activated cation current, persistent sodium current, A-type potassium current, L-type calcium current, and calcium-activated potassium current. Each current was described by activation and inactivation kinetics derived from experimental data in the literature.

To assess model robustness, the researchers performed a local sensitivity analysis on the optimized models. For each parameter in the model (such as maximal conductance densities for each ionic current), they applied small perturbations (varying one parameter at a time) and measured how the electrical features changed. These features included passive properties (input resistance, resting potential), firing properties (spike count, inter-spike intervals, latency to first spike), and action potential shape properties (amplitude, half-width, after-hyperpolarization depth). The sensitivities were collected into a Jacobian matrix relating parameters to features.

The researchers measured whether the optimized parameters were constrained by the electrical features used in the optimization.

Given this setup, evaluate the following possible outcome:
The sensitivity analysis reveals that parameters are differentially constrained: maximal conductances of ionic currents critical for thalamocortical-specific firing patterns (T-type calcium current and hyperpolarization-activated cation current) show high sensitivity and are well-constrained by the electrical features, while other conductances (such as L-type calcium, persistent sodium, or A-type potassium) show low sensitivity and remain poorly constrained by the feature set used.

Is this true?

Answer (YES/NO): NO